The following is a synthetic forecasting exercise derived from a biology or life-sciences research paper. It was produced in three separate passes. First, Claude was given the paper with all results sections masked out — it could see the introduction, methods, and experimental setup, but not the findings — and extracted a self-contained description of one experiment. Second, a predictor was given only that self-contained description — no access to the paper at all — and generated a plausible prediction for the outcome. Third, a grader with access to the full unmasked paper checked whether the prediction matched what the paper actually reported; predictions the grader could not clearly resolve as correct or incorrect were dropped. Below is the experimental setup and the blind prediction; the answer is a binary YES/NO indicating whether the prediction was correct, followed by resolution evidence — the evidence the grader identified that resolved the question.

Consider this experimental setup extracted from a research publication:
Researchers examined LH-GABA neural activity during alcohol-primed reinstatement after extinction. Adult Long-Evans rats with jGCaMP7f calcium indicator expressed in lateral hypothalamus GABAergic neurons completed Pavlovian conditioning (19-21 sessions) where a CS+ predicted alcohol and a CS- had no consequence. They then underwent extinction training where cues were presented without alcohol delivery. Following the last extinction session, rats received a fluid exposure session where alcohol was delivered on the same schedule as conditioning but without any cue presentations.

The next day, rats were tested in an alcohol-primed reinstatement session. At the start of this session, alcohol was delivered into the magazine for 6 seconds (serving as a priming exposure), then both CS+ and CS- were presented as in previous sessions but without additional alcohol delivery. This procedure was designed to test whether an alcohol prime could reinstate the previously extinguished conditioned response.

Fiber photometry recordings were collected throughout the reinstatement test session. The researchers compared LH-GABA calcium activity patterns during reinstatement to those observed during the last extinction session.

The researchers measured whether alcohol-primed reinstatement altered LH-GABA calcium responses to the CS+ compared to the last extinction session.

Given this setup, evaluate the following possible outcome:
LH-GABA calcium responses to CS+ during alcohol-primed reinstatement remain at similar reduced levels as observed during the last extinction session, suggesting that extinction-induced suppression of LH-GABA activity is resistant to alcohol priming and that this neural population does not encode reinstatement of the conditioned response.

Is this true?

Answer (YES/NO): YES